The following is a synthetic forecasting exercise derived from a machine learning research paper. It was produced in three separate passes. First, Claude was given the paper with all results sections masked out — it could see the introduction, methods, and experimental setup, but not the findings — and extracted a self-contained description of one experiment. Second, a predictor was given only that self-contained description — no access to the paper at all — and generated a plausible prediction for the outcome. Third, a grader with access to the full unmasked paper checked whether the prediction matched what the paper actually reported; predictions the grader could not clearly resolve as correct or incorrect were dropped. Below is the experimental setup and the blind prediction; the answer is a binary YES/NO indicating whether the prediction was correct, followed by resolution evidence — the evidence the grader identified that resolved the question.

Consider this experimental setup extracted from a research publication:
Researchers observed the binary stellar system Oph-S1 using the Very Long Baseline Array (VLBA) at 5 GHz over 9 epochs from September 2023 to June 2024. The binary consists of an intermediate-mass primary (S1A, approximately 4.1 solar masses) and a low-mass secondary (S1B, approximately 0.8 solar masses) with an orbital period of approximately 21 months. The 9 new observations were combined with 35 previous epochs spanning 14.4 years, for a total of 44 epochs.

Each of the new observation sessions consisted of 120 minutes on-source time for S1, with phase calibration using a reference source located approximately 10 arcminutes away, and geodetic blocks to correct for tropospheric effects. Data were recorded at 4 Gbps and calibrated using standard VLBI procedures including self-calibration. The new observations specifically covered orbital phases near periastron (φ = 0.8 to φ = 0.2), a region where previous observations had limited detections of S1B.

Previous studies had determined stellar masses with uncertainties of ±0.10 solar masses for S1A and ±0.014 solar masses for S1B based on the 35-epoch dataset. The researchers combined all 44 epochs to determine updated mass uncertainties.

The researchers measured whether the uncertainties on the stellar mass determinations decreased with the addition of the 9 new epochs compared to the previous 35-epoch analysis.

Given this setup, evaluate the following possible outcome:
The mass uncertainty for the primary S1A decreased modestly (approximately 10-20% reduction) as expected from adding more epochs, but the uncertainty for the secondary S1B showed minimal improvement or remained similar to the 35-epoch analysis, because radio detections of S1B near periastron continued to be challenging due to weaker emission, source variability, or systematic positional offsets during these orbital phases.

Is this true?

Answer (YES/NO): NO